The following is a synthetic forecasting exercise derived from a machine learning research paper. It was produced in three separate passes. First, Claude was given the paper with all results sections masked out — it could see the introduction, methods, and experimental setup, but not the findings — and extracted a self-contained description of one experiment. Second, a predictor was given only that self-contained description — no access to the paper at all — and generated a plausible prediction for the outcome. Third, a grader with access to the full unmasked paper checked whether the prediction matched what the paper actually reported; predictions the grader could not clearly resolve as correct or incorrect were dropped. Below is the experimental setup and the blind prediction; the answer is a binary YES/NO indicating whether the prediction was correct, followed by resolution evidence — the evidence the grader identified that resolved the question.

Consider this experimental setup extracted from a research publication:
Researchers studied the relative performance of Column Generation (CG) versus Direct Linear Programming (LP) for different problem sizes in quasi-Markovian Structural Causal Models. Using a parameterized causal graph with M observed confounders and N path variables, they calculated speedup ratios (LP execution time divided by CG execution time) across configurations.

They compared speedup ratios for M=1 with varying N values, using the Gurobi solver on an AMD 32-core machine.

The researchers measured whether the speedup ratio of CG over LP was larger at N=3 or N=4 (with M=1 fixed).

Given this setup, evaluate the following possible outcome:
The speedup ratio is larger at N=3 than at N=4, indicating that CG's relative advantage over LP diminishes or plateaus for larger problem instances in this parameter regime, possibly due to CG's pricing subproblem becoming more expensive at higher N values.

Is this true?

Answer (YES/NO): YES